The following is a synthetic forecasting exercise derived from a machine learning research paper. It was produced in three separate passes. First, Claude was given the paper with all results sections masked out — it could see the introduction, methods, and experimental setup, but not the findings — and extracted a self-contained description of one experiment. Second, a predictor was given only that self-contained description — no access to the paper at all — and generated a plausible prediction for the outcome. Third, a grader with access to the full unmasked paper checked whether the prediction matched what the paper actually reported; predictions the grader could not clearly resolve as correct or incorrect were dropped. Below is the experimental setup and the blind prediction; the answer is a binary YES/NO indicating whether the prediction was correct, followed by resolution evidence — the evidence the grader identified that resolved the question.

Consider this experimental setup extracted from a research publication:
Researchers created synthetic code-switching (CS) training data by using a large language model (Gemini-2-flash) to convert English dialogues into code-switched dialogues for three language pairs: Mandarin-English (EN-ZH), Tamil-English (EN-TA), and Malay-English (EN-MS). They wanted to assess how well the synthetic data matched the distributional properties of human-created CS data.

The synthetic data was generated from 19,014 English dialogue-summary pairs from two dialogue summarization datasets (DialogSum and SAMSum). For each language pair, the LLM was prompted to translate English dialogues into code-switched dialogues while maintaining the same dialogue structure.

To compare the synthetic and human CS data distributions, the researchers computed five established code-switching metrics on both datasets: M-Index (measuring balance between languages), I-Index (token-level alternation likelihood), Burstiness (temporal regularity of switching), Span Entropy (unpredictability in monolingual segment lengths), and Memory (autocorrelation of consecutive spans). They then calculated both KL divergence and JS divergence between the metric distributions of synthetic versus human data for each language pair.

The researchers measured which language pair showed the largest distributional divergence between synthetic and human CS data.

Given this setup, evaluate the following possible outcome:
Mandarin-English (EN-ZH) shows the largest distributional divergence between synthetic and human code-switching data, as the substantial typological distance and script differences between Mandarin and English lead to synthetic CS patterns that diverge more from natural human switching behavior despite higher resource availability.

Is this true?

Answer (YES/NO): YES